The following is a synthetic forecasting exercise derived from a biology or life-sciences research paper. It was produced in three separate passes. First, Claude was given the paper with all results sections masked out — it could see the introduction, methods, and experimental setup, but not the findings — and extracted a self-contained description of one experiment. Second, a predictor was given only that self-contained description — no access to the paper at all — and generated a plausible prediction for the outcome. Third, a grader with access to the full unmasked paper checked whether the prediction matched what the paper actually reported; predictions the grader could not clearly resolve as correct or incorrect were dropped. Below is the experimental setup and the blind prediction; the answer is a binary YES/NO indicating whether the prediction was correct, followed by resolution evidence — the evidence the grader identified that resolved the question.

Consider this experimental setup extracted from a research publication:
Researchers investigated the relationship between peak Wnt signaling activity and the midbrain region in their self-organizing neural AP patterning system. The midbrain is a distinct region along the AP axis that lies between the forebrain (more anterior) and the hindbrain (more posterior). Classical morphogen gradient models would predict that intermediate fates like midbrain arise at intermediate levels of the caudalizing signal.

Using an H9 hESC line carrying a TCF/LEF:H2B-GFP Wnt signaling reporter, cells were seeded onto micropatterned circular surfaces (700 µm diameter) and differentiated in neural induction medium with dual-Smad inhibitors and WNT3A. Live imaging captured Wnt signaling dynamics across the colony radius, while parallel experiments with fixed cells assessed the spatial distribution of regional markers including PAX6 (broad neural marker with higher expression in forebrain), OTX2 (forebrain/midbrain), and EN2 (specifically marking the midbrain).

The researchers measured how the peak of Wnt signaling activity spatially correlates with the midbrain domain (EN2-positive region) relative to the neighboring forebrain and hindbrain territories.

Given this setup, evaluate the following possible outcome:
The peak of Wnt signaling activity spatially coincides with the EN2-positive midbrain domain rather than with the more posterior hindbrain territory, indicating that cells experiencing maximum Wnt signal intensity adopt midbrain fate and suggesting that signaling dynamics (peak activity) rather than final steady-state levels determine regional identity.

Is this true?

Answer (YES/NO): NO